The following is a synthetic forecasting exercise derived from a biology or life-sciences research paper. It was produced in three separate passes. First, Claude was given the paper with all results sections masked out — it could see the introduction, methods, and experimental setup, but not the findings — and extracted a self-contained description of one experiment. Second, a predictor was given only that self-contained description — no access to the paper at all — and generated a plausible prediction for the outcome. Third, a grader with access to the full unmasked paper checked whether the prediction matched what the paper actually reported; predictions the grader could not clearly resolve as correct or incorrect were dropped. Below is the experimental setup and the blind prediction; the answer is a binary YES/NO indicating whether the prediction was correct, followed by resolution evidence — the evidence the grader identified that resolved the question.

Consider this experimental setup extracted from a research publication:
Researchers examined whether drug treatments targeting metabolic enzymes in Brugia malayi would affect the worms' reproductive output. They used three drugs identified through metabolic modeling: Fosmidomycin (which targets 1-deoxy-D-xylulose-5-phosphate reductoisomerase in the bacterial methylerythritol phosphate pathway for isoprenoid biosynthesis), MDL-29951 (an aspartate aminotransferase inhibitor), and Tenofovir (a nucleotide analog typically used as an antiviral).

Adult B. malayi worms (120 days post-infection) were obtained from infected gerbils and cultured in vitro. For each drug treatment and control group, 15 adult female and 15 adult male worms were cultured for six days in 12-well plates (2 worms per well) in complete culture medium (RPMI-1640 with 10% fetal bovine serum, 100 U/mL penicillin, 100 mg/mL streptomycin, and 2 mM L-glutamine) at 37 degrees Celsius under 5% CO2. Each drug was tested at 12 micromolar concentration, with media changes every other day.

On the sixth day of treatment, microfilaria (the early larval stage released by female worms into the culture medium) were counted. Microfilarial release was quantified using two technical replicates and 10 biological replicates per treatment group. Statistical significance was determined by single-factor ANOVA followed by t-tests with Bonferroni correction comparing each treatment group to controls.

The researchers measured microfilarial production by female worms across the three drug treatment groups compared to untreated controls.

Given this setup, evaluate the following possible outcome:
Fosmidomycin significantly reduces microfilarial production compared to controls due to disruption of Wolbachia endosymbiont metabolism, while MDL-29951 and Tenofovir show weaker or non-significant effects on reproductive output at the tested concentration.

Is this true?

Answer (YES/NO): NO